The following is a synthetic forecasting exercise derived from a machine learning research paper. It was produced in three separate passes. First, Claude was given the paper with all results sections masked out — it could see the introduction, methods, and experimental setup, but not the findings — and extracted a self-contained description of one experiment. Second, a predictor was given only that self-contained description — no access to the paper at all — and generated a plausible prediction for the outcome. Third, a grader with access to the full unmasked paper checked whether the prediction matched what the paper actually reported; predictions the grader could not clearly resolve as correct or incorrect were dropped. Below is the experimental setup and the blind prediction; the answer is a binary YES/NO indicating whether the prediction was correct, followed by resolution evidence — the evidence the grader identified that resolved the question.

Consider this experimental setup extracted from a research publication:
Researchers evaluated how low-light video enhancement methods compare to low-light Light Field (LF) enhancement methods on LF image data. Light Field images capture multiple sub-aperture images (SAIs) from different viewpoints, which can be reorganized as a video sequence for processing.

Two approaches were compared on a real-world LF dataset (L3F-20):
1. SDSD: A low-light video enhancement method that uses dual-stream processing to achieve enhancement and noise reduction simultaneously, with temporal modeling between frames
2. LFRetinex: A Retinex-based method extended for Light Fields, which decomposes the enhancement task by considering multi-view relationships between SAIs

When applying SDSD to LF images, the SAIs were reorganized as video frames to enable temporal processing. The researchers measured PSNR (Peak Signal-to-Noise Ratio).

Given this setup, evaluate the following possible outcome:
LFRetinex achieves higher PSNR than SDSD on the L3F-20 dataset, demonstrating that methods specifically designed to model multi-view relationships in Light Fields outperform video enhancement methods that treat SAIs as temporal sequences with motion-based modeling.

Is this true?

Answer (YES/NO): NO